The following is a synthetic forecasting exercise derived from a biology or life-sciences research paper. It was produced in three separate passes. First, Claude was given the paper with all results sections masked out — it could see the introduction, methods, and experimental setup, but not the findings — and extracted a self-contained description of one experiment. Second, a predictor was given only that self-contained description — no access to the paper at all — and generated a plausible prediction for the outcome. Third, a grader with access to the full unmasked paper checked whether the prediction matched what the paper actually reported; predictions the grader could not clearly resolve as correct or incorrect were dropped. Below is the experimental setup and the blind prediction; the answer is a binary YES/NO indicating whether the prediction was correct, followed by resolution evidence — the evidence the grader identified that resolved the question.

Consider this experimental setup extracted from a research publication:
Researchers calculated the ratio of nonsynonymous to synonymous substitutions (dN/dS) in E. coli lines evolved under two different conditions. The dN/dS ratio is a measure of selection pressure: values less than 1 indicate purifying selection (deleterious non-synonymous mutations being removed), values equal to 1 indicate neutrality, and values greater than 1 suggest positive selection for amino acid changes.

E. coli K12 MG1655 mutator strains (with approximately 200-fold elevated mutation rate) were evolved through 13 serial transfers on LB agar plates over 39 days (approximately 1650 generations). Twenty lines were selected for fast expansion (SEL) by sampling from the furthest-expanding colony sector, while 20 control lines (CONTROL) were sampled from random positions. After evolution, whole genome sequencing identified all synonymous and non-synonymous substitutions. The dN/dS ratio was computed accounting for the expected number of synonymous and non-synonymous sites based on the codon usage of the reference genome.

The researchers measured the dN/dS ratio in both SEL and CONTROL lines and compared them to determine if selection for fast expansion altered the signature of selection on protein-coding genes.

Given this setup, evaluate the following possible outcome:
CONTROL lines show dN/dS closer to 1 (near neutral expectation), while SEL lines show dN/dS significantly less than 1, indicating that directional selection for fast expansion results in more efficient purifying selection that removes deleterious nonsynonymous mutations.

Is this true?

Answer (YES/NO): NO